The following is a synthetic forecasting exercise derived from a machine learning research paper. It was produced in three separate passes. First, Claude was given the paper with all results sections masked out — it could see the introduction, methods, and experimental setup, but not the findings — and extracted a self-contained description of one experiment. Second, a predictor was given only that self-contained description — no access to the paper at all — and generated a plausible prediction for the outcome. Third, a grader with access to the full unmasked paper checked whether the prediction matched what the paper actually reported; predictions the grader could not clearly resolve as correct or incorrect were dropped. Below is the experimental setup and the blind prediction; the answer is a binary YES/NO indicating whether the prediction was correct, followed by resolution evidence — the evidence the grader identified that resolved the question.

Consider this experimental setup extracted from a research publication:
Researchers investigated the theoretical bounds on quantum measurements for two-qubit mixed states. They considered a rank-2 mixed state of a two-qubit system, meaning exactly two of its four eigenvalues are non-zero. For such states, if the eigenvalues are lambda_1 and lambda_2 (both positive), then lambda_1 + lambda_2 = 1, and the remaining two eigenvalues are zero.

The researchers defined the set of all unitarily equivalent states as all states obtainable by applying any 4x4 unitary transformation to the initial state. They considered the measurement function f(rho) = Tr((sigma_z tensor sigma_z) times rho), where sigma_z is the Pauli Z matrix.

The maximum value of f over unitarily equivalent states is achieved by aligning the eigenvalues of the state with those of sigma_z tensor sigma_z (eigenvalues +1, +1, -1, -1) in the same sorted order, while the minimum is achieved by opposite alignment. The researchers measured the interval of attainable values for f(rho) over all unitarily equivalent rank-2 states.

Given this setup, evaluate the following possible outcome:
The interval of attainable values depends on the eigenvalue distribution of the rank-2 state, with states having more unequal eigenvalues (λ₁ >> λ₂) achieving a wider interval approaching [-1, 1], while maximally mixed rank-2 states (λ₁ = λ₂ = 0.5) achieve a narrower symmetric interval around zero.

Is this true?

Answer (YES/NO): NO